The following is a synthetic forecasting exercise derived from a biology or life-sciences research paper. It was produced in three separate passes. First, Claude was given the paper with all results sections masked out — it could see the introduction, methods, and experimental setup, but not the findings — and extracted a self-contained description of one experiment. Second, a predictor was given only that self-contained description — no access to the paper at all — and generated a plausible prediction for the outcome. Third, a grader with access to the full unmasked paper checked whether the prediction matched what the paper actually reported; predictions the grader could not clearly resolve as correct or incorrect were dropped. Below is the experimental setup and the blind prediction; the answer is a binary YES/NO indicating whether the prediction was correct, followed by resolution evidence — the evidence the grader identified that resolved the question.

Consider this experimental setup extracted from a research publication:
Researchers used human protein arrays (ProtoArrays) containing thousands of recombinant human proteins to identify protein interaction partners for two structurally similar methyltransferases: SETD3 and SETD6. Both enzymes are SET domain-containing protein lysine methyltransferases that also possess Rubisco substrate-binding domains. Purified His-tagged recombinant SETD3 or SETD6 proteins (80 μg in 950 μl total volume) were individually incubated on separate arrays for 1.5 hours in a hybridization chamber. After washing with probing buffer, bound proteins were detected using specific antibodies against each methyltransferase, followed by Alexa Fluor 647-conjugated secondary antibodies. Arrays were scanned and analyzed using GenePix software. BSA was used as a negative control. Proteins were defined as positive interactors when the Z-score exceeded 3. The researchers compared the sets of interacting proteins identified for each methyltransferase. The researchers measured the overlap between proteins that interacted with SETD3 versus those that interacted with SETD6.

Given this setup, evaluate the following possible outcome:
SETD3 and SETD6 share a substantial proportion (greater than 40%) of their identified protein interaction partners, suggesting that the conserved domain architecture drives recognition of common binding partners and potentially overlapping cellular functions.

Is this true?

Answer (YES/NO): NO